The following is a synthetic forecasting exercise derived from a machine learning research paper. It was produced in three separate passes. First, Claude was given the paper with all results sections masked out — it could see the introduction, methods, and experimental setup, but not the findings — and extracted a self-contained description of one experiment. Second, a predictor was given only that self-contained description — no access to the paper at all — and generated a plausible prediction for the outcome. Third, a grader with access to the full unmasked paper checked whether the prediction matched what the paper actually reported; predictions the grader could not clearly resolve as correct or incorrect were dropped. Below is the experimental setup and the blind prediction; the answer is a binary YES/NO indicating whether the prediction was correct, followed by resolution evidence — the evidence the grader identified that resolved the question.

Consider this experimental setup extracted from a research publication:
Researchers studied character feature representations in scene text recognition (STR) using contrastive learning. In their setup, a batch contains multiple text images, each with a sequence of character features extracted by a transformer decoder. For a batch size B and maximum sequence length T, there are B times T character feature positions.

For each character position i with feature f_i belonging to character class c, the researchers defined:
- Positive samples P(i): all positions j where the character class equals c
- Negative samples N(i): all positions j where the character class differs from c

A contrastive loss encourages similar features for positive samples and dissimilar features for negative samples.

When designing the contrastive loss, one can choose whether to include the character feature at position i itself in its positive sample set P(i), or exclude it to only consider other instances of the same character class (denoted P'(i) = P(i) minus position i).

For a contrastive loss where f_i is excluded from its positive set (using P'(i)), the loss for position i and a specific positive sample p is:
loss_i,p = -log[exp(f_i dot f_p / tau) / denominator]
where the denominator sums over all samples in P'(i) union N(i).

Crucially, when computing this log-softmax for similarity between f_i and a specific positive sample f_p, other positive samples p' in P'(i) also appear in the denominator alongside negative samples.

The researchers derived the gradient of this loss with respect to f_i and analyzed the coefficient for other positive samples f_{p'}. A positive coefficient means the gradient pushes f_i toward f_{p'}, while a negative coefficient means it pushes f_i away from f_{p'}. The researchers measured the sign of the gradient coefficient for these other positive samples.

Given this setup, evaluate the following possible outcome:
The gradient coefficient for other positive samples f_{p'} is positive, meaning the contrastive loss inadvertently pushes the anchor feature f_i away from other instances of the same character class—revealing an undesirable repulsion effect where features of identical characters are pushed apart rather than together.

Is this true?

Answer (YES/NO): NO